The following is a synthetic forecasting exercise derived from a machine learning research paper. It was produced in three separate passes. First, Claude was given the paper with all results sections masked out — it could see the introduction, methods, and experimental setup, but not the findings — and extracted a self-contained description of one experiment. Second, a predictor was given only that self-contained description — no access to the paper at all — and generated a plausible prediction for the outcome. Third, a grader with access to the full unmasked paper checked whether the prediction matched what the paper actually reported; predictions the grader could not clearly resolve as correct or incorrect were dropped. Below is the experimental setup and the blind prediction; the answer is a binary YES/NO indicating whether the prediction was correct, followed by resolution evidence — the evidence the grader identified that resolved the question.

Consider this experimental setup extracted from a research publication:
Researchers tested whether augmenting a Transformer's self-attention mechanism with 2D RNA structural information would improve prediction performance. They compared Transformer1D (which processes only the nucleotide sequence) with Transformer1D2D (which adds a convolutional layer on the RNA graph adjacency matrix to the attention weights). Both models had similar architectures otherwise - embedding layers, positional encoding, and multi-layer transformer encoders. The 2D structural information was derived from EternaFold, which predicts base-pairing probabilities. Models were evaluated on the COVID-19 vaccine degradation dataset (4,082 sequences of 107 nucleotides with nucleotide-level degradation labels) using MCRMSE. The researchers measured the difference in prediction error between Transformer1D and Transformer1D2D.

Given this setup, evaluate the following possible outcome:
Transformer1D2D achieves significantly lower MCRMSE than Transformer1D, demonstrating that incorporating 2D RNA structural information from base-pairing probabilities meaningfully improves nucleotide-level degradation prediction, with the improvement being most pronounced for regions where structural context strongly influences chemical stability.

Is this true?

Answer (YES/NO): NO